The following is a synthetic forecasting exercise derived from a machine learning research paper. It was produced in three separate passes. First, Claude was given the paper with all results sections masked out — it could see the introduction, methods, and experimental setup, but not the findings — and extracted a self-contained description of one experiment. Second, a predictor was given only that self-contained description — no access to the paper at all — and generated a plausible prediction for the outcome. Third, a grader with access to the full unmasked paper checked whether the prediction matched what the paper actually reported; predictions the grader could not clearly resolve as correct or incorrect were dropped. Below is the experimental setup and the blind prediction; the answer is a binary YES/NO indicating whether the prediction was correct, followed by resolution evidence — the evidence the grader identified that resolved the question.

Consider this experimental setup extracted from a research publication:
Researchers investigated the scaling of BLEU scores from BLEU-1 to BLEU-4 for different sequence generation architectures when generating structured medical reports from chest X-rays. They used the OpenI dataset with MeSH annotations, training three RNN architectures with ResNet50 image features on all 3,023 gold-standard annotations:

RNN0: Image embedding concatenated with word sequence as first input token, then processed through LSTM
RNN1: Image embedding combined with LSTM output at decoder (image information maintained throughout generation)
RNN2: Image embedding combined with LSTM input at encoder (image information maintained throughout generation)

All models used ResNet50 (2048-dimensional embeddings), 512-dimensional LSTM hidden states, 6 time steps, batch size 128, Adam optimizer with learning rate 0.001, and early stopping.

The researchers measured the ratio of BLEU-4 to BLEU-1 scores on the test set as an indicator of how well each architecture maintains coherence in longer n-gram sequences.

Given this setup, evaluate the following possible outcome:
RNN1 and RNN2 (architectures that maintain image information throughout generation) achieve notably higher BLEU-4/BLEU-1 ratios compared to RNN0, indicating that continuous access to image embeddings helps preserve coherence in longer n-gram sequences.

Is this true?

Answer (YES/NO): YES